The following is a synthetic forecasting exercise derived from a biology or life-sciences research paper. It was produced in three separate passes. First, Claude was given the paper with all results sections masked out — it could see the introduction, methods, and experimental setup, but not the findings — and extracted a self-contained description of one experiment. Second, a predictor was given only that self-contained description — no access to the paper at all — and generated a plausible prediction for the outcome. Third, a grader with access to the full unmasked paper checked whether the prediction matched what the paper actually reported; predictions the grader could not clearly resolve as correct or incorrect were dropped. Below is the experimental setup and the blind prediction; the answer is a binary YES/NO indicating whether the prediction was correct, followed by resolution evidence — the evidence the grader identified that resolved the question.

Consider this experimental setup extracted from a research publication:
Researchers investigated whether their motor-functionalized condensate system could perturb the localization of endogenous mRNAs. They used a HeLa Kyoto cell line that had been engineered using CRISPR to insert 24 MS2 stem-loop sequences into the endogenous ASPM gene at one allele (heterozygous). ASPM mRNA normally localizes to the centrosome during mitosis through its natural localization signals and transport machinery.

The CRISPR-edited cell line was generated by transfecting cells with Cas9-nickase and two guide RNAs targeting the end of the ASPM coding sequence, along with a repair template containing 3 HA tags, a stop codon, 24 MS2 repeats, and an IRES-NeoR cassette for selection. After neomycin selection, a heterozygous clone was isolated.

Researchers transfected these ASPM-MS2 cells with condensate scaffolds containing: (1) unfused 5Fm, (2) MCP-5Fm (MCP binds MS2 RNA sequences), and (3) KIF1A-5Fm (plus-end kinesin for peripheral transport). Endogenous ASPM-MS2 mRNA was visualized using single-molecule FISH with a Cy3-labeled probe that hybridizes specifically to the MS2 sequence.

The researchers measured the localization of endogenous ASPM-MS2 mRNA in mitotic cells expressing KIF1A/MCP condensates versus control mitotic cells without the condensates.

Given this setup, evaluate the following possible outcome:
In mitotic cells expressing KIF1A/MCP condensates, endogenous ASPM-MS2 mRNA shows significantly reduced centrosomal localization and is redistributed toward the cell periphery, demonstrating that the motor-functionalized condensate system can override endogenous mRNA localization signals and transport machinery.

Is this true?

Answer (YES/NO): YES